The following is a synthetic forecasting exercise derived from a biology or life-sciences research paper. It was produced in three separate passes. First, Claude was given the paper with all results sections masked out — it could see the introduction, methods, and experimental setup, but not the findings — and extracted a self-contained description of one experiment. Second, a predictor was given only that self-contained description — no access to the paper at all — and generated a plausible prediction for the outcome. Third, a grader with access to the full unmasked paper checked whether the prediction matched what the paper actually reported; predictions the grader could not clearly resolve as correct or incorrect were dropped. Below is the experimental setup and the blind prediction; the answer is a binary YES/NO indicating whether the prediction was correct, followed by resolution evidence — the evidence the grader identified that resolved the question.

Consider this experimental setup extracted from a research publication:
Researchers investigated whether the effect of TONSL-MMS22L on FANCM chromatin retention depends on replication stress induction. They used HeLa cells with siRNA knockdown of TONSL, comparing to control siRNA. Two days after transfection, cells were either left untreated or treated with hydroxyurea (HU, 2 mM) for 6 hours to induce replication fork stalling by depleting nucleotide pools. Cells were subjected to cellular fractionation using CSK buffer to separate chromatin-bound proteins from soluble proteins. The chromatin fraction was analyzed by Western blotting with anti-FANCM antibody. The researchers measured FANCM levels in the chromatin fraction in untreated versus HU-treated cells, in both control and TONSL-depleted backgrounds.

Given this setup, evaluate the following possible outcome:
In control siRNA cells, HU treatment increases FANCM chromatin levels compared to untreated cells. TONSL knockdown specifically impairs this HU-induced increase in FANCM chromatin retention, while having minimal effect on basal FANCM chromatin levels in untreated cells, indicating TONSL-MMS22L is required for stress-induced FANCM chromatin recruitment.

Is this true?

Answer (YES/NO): YES